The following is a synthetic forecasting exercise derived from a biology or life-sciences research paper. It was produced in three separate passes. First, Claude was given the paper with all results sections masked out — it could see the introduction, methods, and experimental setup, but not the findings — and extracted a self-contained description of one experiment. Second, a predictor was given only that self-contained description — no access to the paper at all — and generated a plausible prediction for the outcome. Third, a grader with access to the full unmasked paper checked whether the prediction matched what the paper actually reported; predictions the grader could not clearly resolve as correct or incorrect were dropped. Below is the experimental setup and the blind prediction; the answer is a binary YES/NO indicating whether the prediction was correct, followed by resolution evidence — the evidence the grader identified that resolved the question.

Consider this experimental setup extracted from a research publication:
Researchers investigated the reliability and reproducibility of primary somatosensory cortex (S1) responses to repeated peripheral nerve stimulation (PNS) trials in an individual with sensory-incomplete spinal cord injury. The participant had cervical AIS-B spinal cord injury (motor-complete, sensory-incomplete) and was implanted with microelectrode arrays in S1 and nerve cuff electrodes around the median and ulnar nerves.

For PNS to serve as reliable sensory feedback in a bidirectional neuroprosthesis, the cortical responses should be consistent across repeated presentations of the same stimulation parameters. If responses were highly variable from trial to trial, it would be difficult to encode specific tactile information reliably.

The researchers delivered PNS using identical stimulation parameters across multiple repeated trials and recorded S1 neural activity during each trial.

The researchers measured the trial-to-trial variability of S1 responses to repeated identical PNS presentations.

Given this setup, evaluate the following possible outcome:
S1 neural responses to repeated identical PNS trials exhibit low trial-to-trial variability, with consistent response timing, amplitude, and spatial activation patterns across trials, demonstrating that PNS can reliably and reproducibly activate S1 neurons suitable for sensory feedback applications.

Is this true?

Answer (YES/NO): NO